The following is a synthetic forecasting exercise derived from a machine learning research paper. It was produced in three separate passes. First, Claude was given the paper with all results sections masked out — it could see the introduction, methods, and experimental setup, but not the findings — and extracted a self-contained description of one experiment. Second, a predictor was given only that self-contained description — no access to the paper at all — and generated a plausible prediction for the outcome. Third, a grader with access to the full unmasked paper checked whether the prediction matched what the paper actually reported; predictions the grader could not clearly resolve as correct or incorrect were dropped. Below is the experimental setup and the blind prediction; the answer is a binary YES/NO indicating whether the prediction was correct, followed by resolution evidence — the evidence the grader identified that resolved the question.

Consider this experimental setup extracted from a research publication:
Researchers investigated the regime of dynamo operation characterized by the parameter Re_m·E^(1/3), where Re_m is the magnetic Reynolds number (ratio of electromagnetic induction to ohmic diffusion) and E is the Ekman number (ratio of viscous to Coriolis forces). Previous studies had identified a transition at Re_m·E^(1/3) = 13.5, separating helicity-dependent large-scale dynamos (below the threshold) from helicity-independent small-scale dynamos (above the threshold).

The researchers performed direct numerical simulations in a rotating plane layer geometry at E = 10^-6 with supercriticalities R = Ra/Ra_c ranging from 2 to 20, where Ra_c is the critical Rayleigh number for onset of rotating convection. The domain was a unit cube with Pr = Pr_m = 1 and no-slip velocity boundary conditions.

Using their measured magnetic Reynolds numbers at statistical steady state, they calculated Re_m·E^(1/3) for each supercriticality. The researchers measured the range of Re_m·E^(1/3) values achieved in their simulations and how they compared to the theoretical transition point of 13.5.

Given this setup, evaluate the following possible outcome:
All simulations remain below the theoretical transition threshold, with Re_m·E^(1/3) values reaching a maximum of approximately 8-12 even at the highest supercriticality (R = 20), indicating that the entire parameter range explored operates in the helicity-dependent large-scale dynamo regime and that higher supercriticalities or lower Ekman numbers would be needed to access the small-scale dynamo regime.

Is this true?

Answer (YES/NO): NO